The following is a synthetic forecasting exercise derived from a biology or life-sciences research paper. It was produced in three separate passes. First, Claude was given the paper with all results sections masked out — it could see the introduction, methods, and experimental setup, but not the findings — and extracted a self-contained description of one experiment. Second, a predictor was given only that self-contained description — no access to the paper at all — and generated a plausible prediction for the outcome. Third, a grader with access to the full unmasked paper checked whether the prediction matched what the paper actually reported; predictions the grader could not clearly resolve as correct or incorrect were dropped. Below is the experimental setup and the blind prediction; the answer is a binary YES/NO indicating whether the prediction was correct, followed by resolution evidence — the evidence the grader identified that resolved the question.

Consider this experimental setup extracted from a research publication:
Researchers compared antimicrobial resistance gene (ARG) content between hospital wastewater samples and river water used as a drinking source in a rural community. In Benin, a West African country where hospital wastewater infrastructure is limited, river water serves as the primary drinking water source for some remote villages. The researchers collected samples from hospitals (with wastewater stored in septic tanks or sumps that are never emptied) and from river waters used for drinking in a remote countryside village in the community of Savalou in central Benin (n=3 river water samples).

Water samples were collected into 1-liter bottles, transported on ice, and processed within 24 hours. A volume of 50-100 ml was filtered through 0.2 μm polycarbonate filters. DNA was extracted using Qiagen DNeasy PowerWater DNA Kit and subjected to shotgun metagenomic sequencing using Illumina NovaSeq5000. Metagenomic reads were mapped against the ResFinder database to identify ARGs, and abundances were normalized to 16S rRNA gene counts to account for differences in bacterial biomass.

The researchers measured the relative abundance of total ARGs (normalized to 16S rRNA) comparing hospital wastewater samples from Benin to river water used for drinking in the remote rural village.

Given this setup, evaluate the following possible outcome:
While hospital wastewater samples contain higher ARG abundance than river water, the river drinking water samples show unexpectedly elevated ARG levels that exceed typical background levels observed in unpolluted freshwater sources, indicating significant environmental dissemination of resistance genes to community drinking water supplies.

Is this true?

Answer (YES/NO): NO